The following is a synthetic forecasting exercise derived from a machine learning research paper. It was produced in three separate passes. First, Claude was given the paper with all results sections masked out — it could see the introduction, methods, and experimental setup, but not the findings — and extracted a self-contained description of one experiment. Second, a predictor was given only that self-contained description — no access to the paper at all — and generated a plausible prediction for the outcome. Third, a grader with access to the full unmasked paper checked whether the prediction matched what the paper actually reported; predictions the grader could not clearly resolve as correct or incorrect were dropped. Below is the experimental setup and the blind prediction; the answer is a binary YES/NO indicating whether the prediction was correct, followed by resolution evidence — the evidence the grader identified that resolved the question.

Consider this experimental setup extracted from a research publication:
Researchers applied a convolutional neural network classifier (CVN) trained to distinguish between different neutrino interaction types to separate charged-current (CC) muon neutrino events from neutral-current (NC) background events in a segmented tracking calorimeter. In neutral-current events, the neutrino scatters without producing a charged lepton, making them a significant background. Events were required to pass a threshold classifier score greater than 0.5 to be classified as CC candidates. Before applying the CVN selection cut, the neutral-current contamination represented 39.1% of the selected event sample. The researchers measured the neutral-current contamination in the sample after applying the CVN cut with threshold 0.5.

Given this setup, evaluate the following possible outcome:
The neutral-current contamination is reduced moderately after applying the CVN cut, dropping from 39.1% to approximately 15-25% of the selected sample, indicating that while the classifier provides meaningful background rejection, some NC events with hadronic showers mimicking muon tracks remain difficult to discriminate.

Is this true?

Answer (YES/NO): NO